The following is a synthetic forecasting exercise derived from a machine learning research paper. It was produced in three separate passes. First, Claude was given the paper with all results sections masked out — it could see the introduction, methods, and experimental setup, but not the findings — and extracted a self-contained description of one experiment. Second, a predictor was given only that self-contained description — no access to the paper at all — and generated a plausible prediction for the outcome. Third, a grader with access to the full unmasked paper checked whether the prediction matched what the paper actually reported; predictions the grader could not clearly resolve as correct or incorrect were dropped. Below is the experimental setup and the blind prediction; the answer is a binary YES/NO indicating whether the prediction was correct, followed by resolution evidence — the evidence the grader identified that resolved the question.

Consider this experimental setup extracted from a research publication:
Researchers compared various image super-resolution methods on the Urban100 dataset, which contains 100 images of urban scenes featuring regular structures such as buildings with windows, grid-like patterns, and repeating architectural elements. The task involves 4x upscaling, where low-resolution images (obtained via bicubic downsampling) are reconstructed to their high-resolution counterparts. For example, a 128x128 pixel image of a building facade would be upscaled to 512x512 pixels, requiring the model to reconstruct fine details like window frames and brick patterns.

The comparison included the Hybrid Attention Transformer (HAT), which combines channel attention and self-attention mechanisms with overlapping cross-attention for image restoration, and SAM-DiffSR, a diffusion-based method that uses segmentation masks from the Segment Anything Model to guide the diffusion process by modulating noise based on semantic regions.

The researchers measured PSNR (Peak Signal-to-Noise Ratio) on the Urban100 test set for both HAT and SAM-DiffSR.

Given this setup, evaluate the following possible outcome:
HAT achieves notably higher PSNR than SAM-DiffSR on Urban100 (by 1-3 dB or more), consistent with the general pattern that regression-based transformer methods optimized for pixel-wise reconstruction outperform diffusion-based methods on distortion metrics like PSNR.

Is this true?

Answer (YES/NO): NO